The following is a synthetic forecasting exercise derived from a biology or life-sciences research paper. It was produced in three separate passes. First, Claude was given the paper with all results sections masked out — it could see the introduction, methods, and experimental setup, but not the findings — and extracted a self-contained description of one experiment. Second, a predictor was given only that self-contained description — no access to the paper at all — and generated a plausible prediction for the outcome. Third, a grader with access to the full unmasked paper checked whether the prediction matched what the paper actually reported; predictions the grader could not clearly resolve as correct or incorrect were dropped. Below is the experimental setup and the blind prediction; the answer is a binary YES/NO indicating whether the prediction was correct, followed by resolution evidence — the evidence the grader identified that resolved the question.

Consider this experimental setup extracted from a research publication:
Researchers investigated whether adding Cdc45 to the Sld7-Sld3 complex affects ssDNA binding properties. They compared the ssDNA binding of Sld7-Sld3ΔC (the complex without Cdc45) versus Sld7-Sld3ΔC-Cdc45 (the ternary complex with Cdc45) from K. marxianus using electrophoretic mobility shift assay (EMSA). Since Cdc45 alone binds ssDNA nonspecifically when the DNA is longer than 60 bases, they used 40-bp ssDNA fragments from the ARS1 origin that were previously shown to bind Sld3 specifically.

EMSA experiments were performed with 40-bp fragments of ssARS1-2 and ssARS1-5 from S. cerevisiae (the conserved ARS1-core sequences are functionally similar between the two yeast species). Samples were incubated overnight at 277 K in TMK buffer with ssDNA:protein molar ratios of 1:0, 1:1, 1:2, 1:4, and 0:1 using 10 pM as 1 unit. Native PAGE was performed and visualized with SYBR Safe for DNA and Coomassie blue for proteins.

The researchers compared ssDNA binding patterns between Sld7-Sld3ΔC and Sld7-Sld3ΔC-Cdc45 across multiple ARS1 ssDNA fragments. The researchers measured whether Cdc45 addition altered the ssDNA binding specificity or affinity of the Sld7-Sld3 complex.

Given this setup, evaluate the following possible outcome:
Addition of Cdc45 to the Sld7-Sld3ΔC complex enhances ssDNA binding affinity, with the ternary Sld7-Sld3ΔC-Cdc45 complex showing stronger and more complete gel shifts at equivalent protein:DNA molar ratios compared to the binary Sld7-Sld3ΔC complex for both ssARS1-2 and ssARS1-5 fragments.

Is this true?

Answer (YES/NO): NO